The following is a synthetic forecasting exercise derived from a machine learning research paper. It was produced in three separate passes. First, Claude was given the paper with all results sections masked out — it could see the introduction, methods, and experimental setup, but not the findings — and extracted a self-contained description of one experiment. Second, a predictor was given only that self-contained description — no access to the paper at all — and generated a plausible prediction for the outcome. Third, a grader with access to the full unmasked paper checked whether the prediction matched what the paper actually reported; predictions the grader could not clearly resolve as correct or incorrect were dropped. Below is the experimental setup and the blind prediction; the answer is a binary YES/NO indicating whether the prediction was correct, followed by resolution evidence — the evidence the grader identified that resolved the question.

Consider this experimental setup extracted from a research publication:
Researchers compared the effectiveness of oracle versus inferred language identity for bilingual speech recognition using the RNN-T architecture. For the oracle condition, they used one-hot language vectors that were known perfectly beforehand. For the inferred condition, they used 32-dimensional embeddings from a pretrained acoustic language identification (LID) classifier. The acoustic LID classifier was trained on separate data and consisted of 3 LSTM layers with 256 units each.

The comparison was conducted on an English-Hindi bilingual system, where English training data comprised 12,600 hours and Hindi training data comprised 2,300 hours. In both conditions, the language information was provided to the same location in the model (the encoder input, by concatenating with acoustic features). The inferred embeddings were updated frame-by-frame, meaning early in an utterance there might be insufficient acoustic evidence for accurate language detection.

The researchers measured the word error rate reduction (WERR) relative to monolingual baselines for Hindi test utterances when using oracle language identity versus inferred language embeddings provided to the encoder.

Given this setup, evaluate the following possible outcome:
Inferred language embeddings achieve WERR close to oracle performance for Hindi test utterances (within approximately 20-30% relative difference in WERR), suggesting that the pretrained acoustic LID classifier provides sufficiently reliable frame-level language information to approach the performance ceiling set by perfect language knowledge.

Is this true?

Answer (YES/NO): NO